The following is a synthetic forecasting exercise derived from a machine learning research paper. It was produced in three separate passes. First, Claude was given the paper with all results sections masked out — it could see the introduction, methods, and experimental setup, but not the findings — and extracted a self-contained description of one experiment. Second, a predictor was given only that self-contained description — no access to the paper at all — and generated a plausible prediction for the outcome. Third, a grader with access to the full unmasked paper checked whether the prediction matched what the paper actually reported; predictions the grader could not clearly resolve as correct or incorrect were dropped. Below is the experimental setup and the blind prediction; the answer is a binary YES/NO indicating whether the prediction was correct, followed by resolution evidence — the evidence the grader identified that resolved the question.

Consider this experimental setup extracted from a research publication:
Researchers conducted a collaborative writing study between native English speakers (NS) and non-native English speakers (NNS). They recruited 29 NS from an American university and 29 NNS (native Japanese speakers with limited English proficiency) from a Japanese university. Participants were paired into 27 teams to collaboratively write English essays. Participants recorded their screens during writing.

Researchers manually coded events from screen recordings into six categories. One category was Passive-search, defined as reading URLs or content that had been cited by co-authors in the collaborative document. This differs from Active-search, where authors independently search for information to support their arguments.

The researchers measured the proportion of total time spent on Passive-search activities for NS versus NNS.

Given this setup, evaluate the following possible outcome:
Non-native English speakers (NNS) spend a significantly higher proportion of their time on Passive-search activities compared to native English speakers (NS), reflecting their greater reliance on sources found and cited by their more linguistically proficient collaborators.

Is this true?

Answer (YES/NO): NO